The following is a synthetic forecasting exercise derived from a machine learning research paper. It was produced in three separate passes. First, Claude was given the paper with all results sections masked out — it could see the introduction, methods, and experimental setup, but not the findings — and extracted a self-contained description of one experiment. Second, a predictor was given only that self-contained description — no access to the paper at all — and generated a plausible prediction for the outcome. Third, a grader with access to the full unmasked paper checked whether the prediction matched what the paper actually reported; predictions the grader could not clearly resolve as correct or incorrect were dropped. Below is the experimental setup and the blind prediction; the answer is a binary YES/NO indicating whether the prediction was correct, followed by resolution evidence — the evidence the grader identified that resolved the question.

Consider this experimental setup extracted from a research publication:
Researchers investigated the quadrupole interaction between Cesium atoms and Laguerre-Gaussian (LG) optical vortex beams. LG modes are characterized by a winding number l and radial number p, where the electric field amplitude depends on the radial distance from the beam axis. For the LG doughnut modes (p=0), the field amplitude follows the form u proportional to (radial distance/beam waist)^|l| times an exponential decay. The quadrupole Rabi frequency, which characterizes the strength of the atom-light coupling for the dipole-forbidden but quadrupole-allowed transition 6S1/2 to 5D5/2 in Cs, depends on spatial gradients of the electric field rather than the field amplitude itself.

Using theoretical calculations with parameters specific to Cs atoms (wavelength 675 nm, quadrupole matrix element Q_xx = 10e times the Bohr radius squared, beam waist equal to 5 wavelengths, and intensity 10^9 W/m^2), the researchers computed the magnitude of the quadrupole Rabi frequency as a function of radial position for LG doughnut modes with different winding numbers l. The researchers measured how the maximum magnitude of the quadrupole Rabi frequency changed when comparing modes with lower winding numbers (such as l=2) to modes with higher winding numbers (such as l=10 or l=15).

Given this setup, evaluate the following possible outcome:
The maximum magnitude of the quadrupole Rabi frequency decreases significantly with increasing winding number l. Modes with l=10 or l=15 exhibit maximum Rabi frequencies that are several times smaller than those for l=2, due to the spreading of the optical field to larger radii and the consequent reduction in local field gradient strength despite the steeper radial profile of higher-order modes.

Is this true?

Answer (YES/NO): NO